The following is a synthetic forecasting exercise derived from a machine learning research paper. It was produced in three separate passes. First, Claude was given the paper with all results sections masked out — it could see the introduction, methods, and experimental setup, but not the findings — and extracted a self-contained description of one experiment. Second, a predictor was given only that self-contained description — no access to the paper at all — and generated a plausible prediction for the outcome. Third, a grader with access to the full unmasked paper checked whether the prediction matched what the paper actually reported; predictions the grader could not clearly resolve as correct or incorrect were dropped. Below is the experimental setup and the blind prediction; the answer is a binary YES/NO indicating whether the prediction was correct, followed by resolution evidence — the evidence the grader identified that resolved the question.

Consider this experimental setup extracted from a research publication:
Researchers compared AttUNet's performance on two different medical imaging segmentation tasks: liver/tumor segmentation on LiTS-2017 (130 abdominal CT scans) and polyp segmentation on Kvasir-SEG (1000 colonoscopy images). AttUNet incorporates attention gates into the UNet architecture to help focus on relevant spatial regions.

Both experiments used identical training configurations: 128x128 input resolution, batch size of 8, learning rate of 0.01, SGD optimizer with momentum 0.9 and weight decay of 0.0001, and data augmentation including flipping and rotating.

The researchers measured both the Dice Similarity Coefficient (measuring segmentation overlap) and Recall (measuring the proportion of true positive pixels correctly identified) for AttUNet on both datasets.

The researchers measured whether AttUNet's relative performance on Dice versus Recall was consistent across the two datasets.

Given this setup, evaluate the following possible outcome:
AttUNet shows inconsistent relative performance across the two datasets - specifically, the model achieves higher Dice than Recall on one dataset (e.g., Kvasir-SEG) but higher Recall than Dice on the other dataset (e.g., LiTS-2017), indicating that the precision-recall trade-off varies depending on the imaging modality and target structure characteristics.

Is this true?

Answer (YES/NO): NO